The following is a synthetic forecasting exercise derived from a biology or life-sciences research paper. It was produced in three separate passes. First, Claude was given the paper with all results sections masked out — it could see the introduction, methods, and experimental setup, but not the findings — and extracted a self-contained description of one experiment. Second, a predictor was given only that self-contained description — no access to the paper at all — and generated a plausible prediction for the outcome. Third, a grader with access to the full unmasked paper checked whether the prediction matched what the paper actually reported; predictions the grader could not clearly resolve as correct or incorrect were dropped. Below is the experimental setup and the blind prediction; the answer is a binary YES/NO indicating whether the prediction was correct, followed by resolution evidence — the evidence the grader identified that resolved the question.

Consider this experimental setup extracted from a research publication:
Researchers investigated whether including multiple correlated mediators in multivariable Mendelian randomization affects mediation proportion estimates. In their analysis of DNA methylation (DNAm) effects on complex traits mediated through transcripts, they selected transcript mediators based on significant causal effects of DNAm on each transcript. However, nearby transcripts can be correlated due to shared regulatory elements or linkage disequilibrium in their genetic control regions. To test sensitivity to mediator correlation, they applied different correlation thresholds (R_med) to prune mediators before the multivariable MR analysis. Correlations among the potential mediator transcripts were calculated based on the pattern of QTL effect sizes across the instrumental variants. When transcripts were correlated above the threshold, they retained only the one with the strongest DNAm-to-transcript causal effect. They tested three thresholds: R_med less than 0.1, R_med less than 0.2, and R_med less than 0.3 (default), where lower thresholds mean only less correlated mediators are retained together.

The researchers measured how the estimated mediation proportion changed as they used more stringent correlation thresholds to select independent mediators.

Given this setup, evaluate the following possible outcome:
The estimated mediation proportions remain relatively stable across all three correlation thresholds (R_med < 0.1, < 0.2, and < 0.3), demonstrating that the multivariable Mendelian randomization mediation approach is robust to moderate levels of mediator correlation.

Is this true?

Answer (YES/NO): YES